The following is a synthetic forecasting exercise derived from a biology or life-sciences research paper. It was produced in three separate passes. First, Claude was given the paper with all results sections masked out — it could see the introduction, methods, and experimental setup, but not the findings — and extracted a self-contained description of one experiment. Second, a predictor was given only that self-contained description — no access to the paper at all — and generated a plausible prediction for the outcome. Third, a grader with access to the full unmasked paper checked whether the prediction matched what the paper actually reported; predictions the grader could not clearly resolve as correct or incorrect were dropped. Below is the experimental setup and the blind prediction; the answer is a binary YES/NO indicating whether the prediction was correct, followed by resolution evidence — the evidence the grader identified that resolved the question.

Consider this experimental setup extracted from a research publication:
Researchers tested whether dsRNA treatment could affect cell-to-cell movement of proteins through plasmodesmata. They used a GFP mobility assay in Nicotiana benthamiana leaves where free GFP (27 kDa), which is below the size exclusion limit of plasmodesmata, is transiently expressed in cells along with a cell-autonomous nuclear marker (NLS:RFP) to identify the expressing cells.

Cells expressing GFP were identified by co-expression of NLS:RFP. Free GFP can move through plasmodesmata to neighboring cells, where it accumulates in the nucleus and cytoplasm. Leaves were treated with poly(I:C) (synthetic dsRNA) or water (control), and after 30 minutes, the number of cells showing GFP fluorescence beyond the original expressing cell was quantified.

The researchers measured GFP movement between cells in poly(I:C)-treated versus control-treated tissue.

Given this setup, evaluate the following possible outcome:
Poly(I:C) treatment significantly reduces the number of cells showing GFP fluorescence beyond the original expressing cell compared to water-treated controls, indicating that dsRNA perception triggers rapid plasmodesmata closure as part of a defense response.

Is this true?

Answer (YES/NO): YES